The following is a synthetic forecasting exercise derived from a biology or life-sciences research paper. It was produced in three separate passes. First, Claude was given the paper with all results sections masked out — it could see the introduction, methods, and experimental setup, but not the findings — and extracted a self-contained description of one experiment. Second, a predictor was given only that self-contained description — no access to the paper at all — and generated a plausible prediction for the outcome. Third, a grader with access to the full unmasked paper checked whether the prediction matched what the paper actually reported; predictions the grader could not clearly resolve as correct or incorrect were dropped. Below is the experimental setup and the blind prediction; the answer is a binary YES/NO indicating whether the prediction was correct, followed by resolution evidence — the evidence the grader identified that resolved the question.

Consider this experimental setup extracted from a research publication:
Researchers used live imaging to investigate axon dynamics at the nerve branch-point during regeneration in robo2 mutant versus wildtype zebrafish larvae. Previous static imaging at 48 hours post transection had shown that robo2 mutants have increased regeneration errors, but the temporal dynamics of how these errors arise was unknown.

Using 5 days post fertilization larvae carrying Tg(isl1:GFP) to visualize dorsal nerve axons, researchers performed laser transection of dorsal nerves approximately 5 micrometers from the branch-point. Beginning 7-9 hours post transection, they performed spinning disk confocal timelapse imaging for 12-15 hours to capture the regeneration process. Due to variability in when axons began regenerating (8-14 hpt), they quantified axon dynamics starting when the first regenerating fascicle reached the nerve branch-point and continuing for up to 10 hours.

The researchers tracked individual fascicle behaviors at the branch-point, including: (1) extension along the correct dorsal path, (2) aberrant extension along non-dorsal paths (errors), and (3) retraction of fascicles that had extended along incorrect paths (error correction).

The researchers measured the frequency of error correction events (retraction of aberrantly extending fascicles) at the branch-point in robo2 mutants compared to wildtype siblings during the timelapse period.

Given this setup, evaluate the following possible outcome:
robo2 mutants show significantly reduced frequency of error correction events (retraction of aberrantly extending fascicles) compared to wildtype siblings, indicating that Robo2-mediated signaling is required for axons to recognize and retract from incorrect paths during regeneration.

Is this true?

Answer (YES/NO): NO